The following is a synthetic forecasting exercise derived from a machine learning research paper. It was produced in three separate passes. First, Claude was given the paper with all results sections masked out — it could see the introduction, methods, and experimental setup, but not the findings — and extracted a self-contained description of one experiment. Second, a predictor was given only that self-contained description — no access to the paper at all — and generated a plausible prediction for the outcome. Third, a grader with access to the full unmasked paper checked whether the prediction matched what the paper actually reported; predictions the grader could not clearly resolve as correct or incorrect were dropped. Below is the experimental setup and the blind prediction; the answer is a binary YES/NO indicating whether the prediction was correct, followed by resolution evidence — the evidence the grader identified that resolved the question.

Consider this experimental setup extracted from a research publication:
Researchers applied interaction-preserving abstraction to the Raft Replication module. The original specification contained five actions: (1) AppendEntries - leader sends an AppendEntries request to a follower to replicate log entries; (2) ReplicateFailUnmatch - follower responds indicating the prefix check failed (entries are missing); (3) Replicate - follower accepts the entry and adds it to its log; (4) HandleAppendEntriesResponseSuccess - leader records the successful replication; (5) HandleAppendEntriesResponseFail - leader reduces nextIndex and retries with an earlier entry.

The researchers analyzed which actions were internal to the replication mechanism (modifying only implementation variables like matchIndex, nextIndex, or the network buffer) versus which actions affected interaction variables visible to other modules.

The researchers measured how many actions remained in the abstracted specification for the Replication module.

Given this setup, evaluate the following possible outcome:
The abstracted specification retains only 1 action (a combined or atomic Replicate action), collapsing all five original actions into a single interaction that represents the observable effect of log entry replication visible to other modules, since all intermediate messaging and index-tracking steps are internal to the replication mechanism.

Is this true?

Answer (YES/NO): YES